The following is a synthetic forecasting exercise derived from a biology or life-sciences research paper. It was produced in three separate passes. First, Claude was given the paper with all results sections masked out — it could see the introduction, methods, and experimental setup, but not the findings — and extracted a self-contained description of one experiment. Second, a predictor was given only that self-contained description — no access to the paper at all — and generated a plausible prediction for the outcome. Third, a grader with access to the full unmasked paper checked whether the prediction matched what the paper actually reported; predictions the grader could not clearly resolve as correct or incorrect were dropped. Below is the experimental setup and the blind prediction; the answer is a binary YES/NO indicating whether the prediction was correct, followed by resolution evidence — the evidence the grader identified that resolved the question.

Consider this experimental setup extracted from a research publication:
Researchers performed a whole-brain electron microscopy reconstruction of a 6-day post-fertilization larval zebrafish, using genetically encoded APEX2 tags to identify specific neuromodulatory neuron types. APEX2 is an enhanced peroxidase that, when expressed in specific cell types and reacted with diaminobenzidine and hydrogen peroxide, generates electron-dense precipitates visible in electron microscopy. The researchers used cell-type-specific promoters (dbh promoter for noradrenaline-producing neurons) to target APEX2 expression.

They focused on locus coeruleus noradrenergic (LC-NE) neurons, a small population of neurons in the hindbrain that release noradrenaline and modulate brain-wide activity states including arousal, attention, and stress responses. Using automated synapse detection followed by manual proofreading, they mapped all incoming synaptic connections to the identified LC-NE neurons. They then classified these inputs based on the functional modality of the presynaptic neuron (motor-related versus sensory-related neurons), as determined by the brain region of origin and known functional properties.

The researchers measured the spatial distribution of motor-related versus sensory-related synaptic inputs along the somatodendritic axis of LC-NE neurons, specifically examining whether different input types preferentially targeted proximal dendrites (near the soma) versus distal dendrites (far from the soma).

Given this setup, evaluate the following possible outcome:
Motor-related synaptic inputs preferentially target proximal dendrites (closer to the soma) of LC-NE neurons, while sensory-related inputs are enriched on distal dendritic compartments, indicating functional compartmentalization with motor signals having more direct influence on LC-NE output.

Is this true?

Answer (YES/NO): YES